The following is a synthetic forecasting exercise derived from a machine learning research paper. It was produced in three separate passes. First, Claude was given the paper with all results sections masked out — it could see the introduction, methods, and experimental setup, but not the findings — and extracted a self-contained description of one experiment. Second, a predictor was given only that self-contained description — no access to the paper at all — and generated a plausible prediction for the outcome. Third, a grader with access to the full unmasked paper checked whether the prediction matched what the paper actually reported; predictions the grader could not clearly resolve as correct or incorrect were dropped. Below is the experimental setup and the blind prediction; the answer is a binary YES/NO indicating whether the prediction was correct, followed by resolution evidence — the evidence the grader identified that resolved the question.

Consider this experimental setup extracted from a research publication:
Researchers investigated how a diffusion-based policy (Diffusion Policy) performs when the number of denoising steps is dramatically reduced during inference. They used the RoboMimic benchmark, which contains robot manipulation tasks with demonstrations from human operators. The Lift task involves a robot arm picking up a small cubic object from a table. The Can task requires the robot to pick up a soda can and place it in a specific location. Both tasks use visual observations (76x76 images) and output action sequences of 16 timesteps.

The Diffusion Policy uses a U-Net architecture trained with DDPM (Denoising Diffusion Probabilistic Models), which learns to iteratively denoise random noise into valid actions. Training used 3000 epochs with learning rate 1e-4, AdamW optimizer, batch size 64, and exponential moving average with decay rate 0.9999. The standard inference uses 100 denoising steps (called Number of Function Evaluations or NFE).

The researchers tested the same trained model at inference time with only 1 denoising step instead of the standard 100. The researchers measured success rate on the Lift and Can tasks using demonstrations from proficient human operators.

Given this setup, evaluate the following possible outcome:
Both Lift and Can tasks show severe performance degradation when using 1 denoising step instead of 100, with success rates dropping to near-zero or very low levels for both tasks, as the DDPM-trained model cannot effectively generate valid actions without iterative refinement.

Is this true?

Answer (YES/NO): YES